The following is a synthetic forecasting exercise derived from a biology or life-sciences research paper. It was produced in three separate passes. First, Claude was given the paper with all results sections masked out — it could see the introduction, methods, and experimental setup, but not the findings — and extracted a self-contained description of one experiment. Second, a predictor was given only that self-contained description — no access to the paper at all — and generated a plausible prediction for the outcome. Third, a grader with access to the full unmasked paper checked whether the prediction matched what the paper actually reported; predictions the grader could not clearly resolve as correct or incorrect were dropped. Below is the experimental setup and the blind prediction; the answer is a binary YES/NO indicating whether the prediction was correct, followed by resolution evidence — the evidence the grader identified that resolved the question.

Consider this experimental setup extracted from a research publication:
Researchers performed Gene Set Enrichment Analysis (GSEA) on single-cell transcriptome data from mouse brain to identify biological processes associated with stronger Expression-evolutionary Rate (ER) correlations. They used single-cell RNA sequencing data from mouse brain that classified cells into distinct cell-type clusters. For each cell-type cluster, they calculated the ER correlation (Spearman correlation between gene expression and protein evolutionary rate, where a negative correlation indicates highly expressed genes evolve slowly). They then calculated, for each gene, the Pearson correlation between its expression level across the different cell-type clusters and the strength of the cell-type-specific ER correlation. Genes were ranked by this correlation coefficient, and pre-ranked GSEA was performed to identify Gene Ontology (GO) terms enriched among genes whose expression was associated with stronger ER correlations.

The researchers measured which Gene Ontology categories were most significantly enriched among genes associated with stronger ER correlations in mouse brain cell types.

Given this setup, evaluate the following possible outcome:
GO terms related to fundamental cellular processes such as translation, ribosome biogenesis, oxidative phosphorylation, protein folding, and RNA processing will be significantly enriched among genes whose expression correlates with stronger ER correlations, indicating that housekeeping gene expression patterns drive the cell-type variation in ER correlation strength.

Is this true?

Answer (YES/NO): NO